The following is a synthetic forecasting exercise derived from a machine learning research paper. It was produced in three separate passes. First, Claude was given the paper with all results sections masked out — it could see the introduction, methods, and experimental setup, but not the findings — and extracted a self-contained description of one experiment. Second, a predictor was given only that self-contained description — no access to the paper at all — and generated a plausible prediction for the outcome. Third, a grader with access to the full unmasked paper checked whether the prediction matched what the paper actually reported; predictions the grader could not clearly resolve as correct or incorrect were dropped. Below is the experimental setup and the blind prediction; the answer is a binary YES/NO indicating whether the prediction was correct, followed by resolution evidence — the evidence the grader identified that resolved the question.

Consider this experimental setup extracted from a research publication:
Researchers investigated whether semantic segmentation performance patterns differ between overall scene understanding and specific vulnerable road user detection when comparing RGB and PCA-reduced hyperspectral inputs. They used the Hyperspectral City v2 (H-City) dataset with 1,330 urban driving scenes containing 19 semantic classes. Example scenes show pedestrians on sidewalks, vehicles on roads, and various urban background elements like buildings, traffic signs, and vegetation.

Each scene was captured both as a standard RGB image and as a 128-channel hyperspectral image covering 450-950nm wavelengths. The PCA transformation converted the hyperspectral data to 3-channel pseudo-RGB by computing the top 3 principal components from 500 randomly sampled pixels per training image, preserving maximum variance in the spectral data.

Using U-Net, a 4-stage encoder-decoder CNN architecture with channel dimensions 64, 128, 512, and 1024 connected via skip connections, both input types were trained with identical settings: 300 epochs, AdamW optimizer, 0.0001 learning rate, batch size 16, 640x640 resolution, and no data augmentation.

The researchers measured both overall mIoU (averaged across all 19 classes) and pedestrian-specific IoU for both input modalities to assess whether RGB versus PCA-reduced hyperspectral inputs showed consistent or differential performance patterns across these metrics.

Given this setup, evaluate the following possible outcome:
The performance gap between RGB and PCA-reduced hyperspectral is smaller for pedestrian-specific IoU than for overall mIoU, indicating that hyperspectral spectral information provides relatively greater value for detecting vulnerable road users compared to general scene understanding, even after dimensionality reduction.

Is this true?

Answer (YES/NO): NO